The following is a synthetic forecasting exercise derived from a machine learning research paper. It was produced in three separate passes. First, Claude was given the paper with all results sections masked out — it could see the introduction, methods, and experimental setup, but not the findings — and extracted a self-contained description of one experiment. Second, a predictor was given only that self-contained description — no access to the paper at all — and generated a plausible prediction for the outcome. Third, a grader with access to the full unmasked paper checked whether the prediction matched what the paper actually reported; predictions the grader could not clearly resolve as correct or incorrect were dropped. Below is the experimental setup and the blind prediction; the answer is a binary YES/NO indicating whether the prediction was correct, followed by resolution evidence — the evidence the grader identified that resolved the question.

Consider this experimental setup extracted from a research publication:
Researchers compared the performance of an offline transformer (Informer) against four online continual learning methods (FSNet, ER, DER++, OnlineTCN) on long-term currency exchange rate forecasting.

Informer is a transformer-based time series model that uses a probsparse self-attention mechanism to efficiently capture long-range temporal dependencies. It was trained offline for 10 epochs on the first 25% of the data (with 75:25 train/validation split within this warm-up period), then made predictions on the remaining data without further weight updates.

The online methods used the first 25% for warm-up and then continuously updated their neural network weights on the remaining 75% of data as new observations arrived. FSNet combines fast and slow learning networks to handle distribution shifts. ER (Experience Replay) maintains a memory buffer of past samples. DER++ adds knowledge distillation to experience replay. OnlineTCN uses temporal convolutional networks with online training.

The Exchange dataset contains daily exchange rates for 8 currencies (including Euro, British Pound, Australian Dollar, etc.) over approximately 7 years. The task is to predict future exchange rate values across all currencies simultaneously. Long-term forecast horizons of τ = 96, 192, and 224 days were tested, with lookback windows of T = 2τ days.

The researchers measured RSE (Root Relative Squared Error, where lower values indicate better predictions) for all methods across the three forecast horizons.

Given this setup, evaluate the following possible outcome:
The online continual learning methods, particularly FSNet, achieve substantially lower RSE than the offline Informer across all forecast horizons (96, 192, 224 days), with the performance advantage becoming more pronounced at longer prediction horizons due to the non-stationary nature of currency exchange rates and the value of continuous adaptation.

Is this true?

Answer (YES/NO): NO